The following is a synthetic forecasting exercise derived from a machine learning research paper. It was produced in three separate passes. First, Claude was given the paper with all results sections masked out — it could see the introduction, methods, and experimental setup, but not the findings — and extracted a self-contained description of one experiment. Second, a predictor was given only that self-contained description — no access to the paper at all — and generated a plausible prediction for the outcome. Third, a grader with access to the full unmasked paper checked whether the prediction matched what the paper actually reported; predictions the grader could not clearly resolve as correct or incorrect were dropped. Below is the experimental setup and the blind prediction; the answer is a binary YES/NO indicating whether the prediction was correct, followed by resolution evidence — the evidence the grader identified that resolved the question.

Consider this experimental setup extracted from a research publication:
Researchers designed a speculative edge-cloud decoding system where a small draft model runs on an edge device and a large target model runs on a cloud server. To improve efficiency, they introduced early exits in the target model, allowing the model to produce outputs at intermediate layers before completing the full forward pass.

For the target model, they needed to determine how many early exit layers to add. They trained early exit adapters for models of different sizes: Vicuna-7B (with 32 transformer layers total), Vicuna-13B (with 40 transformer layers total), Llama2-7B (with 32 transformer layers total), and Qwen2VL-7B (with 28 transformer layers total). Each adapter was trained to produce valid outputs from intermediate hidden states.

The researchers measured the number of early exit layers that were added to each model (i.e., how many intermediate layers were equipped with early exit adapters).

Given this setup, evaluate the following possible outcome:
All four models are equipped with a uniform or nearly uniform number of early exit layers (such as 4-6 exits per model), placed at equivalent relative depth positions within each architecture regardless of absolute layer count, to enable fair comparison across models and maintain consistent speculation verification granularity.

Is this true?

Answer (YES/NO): NO